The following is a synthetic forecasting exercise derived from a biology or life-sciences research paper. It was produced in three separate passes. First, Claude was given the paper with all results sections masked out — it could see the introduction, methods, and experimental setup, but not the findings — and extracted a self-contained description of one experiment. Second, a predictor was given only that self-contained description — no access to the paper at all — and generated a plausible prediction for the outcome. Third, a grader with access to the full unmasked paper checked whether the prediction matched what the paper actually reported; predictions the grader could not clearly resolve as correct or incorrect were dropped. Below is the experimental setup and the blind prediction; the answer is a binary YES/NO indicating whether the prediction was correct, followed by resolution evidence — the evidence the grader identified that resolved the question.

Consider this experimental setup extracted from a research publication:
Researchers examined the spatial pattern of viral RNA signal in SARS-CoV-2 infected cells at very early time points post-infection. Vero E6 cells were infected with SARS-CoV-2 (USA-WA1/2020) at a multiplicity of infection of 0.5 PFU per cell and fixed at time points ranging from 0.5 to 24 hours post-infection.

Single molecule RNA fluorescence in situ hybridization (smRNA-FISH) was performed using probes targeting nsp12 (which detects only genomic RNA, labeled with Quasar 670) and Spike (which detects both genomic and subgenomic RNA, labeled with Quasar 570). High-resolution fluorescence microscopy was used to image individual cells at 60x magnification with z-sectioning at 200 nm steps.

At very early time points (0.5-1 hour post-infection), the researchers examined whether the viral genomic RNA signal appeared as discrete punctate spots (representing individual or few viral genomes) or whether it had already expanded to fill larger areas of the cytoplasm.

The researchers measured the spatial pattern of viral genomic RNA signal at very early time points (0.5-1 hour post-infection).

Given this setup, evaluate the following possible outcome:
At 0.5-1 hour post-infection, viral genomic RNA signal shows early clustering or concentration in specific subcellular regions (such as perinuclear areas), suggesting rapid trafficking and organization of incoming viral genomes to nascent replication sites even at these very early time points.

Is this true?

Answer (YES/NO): NO